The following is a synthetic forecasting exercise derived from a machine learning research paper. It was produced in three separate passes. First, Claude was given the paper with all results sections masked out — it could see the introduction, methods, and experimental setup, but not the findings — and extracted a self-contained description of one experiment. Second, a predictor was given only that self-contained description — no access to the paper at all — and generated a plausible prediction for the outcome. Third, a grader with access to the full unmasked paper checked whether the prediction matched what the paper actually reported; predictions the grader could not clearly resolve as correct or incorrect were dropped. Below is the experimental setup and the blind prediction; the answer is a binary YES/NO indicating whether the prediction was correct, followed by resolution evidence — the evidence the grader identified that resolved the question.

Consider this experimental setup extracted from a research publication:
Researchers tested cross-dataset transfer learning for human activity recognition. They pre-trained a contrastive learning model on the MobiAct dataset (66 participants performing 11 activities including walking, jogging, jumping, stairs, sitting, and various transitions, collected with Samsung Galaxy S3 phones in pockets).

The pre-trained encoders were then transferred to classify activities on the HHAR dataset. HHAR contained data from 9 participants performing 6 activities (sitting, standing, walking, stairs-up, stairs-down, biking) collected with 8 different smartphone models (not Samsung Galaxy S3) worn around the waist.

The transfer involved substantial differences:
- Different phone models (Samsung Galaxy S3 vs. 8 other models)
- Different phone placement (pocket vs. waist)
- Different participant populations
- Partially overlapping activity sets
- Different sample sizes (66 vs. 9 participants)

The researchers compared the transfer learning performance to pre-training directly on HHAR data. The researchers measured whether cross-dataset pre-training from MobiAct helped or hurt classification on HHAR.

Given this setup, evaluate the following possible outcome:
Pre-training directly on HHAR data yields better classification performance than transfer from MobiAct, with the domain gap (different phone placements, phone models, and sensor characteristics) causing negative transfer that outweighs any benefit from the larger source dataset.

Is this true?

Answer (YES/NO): NO